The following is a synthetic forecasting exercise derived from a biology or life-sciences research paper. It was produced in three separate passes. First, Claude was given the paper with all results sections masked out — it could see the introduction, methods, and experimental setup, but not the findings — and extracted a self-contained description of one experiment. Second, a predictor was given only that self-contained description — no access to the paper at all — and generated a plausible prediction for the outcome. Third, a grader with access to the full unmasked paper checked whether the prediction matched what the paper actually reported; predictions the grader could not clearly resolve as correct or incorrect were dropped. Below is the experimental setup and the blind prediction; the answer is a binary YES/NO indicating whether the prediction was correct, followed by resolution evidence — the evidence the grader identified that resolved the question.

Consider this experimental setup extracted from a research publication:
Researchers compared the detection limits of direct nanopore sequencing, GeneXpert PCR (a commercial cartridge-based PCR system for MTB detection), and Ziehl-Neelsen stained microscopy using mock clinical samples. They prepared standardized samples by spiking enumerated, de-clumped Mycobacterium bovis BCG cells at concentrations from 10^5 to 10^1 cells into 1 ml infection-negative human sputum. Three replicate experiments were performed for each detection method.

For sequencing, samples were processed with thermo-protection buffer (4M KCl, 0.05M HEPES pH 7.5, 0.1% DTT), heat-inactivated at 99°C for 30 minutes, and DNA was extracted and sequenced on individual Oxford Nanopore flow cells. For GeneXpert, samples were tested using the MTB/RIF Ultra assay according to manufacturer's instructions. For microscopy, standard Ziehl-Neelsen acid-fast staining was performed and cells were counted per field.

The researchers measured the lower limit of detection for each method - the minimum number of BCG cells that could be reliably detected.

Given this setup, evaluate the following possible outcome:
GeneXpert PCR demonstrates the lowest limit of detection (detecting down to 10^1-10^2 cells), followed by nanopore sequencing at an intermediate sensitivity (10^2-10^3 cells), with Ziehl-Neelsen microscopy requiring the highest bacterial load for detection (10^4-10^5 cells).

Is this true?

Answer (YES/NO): NO